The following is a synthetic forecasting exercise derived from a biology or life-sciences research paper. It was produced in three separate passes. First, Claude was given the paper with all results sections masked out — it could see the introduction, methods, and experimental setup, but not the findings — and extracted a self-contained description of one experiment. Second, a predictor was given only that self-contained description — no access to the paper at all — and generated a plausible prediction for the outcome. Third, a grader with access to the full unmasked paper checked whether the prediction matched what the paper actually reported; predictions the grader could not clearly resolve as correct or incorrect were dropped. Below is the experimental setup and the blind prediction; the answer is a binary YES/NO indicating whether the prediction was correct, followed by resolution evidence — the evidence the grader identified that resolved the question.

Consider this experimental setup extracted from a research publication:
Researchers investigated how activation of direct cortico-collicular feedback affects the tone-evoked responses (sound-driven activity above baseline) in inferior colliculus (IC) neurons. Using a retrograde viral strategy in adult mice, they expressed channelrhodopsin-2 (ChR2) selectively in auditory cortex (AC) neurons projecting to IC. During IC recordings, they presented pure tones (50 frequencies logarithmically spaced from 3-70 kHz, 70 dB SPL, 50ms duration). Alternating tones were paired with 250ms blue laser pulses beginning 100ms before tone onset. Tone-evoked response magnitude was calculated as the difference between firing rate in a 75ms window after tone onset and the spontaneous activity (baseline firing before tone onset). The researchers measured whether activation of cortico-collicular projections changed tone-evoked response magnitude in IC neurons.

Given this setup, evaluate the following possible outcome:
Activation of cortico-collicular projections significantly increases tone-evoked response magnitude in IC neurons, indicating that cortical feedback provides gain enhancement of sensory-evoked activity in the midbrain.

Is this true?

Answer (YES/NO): NO